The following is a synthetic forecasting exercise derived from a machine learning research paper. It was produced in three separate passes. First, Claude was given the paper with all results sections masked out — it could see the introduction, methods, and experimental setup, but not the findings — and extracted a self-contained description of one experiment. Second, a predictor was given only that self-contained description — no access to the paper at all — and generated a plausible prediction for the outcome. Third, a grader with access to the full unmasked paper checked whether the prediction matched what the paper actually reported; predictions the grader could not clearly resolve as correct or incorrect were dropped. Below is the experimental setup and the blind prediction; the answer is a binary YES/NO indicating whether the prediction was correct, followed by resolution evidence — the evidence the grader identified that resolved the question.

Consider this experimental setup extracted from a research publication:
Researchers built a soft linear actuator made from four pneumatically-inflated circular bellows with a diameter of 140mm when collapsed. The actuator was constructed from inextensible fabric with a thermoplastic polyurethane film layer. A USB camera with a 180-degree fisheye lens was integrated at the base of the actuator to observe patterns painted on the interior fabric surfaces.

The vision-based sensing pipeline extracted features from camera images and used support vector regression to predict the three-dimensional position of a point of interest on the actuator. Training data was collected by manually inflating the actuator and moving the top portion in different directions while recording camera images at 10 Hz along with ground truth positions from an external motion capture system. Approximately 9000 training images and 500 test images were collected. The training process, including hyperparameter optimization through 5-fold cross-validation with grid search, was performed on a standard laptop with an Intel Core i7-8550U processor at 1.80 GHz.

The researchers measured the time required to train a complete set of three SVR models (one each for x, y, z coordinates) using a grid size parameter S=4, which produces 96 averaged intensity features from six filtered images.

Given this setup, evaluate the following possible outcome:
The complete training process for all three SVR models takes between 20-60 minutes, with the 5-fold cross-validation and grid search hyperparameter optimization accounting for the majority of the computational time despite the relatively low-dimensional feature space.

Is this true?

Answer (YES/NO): NO